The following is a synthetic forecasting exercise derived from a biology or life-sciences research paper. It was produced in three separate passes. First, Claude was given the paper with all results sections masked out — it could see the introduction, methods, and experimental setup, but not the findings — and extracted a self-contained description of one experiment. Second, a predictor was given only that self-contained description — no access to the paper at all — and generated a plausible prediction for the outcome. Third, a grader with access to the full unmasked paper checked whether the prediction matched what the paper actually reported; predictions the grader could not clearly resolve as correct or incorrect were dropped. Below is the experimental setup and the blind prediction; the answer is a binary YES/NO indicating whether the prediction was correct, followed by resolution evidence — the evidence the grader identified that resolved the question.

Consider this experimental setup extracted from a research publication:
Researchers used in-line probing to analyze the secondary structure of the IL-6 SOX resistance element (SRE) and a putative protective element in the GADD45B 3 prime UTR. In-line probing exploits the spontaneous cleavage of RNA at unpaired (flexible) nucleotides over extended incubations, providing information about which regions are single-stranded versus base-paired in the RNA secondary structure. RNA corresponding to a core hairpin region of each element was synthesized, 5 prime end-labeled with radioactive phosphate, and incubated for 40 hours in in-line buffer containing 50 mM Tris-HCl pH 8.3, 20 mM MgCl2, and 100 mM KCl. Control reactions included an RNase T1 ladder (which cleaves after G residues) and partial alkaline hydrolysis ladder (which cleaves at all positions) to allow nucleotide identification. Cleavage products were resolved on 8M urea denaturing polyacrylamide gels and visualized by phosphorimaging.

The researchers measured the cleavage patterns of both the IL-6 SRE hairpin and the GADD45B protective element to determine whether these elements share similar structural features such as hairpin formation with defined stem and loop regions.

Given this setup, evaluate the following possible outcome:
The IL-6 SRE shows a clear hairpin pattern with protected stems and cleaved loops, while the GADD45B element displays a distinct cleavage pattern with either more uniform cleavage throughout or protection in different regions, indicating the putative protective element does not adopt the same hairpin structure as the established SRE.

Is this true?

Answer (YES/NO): NO